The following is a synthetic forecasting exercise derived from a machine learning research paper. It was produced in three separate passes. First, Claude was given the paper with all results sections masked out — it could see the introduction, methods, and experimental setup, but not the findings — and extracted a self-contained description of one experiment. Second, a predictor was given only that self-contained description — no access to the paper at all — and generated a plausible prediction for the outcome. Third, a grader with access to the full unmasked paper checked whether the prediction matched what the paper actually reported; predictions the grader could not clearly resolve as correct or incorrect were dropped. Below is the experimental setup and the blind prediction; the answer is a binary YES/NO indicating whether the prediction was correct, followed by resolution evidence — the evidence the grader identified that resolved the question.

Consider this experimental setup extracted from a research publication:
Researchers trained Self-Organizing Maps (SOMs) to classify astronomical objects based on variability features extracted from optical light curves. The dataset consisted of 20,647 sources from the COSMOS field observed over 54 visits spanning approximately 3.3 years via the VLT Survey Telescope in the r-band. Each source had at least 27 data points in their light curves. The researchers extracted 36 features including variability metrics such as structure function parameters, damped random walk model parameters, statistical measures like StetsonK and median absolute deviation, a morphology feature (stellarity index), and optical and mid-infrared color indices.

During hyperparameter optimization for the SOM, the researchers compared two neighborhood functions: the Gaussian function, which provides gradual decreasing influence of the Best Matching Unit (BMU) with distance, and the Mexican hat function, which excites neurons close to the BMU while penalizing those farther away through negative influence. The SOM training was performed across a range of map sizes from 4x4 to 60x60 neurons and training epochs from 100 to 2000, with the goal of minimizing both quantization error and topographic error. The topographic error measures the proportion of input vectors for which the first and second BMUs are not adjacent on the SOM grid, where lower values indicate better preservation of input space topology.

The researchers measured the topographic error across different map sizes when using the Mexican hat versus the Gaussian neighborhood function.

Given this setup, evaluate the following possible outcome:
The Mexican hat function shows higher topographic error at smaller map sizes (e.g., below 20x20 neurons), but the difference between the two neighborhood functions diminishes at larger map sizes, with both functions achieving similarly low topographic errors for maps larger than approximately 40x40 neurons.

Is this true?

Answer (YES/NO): NO